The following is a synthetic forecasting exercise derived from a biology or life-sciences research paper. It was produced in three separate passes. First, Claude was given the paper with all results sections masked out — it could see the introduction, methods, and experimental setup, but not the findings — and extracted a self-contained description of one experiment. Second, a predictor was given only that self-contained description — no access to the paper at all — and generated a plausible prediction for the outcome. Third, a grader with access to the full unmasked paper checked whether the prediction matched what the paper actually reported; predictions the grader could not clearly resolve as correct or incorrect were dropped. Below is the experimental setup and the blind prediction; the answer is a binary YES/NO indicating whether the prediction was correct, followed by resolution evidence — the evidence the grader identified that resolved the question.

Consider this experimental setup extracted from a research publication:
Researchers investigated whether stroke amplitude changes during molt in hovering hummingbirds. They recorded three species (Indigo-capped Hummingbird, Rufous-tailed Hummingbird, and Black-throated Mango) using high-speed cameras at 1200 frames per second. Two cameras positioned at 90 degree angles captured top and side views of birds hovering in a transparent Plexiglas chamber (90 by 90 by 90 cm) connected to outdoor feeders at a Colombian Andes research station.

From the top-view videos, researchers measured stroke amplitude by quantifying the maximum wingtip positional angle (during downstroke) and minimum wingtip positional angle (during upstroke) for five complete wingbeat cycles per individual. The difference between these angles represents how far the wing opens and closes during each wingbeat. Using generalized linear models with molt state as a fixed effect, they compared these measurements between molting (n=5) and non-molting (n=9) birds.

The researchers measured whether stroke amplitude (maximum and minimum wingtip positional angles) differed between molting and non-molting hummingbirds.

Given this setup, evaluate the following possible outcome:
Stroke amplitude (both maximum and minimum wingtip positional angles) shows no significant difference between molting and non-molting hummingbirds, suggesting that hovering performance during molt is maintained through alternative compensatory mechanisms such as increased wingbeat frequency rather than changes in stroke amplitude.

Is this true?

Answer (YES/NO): NO